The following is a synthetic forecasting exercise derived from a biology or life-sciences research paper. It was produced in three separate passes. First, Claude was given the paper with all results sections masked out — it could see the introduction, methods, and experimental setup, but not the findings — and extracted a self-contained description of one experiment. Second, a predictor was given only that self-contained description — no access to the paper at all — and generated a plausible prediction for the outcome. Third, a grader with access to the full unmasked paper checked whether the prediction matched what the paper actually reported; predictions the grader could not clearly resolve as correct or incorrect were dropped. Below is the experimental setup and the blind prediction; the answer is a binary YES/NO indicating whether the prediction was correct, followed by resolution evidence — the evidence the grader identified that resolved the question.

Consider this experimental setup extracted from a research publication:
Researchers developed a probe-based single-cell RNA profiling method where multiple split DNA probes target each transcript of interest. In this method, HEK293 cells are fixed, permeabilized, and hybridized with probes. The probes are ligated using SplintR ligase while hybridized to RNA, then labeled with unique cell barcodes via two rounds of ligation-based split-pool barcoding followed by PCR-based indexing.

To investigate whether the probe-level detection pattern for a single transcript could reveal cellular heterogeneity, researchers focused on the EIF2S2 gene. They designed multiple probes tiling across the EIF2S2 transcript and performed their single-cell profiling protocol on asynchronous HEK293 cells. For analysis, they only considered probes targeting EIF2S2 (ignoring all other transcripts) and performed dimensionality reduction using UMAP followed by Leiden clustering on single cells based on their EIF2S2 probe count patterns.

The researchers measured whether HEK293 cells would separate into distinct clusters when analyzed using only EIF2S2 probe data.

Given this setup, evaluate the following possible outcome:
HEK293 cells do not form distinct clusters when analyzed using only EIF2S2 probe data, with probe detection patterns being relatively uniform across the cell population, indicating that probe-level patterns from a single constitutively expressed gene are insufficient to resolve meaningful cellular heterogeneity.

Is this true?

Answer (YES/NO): NO